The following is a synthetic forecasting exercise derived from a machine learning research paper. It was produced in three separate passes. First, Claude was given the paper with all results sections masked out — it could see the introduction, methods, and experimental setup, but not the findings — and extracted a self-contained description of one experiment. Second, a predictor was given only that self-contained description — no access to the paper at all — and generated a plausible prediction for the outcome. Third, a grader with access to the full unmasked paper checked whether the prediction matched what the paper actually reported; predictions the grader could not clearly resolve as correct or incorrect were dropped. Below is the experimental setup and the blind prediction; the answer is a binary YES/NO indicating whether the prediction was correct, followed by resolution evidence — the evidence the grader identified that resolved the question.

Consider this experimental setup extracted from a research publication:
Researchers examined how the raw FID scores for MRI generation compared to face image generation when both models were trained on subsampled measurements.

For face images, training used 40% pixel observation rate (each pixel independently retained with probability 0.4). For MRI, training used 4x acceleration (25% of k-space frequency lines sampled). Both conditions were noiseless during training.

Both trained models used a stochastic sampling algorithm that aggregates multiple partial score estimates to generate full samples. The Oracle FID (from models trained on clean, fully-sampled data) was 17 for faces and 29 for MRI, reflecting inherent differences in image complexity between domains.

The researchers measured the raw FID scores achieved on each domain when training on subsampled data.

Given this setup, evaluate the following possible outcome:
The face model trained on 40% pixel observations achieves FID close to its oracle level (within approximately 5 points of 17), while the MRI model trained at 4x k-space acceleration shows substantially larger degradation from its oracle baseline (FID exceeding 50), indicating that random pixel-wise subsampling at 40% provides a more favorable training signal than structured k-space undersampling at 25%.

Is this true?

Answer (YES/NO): NO